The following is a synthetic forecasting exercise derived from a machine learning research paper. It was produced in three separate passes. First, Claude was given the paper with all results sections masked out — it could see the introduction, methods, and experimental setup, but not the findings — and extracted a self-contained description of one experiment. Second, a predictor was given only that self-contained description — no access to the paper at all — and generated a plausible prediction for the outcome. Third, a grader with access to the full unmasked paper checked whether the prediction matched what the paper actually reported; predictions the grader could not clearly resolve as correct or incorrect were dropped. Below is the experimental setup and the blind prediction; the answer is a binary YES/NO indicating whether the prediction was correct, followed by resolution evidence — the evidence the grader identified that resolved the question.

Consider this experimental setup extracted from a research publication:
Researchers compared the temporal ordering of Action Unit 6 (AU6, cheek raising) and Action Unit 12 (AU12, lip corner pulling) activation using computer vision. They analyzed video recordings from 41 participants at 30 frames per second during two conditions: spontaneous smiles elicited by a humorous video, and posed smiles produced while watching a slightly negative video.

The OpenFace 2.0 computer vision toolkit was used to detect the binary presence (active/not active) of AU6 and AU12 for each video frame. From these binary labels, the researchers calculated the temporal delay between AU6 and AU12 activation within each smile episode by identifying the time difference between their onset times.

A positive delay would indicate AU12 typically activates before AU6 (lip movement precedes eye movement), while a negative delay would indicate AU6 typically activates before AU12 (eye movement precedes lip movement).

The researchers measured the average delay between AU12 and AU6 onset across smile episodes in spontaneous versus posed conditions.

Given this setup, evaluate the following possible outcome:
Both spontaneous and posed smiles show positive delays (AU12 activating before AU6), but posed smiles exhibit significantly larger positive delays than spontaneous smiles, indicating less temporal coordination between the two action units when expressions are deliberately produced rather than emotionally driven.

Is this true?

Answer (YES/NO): NO